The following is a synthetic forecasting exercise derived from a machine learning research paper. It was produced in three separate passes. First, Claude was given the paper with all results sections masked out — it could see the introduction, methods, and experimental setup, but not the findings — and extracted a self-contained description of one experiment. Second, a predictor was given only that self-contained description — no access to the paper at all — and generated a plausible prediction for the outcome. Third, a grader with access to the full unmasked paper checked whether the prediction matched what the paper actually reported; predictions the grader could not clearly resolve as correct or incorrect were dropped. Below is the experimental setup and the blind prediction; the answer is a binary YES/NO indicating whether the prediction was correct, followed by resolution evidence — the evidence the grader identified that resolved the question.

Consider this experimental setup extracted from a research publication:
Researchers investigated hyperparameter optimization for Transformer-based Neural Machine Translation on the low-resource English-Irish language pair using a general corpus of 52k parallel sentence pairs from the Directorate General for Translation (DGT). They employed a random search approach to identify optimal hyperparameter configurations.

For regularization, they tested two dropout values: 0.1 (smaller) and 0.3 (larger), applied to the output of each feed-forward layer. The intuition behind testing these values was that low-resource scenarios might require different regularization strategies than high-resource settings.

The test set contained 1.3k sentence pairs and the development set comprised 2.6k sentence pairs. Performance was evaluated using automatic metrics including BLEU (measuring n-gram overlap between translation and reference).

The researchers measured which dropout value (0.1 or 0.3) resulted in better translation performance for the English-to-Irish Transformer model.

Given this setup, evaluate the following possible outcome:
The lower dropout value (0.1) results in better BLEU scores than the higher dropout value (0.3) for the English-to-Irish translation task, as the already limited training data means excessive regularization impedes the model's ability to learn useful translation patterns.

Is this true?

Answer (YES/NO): NO